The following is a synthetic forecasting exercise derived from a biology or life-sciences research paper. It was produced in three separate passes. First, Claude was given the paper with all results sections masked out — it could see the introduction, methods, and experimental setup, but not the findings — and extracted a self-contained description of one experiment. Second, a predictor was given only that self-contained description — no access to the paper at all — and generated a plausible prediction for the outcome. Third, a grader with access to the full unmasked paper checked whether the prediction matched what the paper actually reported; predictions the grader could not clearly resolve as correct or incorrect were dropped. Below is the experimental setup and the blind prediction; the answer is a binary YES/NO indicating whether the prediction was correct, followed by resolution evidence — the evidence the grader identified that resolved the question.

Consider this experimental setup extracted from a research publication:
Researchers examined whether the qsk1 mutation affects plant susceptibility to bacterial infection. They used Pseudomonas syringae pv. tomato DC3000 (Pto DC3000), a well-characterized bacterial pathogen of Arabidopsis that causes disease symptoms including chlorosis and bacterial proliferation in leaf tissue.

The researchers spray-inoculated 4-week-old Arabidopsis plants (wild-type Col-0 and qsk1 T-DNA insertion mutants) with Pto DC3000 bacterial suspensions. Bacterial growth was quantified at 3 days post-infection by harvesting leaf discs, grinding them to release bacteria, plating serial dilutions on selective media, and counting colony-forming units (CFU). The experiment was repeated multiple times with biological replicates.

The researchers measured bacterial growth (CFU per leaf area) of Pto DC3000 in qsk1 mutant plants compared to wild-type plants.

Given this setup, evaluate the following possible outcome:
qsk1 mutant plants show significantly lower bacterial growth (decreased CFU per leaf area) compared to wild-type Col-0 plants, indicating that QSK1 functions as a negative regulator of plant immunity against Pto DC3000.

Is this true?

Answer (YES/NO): YES